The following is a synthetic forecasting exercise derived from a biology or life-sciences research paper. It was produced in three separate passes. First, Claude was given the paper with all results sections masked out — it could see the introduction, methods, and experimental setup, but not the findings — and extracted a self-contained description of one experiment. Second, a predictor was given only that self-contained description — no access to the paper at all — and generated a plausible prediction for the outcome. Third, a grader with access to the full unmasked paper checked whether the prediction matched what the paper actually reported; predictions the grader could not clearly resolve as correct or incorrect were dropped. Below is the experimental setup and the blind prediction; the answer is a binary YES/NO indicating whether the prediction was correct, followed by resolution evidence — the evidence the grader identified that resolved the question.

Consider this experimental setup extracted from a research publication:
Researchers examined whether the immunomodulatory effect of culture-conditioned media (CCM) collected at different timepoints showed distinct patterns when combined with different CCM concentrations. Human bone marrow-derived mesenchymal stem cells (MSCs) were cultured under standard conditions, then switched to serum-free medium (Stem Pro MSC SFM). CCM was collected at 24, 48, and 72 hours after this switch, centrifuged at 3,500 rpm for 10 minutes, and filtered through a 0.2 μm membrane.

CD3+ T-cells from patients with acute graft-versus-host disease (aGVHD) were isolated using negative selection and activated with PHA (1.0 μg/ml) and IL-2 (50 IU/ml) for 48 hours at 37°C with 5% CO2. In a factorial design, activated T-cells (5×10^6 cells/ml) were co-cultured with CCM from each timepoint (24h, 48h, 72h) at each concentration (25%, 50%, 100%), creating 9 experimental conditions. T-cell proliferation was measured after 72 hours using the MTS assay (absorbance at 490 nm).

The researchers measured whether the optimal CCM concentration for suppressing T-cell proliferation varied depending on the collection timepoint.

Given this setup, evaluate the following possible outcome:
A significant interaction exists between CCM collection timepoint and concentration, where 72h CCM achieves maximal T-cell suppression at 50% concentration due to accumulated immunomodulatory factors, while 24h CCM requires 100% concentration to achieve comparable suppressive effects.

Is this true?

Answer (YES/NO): NO